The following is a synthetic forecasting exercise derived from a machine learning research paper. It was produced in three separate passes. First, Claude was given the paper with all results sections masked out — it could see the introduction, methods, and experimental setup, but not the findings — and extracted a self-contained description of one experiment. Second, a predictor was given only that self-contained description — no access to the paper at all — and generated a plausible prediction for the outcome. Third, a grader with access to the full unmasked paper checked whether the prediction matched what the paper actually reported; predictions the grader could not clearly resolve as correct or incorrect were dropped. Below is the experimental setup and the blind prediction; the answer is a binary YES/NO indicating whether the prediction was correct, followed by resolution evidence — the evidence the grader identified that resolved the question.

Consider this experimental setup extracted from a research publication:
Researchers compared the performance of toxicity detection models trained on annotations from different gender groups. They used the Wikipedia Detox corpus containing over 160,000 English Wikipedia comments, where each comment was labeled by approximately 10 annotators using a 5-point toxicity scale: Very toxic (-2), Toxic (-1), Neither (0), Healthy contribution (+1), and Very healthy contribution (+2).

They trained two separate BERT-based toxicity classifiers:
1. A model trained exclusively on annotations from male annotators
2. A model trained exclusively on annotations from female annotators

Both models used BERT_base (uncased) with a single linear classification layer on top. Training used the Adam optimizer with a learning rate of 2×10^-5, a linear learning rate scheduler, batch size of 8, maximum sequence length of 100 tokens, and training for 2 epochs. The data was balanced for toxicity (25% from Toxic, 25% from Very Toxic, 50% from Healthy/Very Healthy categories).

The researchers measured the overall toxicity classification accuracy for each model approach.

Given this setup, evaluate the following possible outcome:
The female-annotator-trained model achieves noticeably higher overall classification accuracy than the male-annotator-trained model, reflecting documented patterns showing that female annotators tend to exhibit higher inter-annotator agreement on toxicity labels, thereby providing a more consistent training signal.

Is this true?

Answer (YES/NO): NO